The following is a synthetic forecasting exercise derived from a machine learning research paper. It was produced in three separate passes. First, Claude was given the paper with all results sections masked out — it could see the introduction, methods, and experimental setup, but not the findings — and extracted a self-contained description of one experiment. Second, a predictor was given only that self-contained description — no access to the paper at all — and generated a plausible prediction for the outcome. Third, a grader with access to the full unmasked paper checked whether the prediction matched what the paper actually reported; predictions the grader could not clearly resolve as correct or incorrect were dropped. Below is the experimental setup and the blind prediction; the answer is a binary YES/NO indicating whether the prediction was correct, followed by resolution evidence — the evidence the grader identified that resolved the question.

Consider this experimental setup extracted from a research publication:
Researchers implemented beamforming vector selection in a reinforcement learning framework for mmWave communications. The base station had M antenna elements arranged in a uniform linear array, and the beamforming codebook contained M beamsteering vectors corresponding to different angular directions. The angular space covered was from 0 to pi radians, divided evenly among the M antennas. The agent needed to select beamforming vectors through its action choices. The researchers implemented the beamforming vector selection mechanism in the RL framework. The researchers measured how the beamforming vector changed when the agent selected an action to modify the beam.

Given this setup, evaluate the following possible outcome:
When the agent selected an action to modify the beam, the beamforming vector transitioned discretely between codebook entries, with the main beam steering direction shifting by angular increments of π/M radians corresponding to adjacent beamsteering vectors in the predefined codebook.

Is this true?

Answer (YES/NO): YES